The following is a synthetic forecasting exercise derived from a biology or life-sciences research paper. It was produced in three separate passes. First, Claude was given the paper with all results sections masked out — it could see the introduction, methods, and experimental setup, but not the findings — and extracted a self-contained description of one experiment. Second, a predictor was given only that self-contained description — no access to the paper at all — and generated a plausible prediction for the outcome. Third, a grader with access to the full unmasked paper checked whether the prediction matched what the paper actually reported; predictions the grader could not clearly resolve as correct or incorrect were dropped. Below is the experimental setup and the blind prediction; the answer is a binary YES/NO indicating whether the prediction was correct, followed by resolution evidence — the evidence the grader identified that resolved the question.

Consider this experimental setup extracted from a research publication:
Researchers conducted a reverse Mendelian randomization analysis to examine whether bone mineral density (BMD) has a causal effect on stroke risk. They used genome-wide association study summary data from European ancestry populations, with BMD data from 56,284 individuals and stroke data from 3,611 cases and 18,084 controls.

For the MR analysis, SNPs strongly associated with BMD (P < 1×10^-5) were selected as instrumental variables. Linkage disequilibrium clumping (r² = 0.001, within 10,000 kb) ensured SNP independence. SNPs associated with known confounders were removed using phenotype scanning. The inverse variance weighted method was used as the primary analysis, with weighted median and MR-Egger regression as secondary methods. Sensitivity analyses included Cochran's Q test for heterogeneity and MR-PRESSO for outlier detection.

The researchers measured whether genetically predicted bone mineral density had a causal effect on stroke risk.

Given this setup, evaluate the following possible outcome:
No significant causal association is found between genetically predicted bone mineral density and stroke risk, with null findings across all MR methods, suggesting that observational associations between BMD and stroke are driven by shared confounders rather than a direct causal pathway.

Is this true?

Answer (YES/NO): NO